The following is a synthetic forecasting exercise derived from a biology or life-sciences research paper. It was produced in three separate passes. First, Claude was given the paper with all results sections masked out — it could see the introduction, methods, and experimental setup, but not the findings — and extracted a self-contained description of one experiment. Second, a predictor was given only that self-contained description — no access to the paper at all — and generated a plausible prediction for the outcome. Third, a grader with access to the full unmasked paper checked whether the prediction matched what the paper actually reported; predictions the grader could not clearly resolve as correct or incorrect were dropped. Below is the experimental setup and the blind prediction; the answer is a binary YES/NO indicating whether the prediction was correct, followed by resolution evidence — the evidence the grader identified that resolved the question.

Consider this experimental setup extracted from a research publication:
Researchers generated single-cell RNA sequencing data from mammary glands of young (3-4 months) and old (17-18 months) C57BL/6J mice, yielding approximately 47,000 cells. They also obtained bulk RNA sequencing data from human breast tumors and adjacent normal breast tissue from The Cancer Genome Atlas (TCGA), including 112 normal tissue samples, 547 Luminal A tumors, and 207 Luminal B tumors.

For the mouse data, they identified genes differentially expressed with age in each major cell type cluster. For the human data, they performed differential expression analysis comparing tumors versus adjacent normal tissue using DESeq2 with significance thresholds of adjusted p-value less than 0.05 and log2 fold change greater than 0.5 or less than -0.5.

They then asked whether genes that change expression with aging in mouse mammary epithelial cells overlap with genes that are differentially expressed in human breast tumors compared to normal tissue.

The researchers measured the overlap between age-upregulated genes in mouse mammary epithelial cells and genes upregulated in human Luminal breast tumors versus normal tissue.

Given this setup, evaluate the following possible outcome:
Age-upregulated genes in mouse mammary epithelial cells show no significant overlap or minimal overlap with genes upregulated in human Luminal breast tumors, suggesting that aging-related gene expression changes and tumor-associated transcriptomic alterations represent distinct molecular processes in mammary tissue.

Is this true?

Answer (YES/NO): NO